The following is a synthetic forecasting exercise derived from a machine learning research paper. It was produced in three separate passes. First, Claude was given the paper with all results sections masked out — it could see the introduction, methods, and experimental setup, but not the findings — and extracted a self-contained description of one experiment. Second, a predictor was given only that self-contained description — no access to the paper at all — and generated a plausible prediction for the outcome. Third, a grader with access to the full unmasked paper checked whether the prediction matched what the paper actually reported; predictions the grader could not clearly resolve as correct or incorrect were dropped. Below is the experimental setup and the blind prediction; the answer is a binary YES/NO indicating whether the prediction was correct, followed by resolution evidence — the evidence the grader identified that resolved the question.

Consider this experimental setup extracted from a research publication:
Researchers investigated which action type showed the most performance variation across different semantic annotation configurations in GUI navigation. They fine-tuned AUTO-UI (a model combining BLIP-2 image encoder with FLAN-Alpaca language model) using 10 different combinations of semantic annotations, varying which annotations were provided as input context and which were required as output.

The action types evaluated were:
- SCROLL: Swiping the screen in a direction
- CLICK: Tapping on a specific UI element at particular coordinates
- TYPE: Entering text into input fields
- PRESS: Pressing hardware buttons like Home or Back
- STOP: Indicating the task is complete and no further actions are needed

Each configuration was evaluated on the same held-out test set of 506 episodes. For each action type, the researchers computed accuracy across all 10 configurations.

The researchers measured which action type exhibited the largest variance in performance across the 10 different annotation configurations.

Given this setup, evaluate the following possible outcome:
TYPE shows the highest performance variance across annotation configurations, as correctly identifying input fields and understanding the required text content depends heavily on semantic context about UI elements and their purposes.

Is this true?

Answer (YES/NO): NO